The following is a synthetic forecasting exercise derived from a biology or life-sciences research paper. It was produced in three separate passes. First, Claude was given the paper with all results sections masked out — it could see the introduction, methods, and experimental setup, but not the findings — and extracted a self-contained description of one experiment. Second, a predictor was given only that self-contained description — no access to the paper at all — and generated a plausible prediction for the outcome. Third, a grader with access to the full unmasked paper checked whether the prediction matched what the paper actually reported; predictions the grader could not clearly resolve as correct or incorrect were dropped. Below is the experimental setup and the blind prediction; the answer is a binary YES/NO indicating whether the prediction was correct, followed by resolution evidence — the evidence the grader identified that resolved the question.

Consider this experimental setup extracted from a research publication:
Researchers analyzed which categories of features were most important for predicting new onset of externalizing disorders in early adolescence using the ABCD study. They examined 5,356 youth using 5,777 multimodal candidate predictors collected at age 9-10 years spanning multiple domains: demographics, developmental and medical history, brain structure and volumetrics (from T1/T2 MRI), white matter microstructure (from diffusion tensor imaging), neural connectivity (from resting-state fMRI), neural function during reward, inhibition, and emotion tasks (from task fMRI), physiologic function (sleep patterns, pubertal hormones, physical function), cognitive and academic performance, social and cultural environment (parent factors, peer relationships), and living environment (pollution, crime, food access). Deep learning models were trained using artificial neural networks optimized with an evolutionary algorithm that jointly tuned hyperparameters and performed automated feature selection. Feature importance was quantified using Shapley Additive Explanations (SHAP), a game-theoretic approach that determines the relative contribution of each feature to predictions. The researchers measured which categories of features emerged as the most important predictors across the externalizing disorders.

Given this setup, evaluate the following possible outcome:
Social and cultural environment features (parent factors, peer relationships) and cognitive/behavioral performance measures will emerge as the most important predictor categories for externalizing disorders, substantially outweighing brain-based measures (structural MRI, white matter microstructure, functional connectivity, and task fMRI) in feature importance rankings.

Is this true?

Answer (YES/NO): NO